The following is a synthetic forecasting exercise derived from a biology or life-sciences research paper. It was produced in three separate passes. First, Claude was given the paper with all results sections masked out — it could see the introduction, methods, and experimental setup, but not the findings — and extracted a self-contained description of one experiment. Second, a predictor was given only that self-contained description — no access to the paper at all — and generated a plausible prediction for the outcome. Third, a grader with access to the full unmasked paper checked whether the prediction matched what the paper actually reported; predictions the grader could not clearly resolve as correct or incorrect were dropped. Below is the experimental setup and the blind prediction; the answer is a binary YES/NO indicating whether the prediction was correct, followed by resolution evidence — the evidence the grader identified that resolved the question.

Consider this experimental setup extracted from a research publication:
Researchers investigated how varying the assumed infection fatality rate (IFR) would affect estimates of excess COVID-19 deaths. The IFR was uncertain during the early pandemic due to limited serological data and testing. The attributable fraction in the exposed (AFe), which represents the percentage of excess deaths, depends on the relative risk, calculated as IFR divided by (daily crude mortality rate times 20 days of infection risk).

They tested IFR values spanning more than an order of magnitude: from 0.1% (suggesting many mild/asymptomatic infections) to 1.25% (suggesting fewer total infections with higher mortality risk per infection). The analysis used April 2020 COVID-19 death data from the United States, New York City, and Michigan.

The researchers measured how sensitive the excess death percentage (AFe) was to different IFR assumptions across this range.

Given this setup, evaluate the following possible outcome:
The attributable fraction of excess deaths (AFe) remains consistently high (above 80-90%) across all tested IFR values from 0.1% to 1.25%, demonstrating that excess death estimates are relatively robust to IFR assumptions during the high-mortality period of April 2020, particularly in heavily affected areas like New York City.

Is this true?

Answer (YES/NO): NO